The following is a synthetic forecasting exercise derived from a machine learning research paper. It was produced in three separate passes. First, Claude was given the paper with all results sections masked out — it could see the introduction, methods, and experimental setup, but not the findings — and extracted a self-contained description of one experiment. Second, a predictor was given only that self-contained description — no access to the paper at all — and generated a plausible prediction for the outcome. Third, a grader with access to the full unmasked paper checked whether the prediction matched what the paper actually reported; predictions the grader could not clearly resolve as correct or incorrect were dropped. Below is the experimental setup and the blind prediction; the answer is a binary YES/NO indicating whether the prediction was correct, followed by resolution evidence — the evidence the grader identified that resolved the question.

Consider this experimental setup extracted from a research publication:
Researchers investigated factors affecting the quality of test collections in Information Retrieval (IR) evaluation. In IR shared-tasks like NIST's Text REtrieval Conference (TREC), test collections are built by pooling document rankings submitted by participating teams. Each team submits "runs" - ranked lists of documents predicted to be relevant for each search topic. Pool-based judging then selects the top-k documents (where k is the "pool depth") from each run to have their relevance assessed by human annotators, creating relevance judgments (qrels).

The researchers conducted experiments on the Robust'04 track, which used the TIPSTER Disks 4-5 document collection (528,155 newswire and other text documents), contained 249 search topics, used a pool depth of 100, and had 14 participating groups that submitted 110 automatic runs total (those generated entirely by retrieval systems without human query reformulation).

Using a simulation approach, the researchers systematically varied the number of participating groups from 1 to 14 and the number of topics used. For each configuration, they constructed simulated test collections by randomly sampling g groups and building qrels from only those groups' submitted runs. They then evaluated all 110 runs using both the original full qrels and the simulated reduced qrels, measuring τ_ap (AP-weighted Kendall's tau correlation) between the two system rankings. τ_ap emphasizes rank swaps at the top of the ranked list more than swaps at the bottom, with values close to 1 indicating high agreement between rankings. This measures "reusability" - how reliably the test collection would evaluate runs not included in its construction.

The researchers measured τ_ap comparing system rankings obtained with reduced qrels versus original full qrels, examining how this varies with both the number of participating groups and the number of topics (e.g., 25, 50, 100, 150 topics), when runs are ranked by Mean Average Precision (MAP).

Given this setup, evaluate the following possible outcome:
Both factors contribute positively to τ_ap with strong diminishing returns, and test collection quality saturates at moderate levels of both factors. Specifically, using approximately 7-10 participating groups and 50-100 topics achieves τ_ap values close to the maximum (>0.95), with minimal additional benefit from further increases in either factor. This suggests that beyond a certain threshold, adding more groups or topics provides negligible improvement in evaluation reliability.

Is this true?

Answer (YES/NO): NO